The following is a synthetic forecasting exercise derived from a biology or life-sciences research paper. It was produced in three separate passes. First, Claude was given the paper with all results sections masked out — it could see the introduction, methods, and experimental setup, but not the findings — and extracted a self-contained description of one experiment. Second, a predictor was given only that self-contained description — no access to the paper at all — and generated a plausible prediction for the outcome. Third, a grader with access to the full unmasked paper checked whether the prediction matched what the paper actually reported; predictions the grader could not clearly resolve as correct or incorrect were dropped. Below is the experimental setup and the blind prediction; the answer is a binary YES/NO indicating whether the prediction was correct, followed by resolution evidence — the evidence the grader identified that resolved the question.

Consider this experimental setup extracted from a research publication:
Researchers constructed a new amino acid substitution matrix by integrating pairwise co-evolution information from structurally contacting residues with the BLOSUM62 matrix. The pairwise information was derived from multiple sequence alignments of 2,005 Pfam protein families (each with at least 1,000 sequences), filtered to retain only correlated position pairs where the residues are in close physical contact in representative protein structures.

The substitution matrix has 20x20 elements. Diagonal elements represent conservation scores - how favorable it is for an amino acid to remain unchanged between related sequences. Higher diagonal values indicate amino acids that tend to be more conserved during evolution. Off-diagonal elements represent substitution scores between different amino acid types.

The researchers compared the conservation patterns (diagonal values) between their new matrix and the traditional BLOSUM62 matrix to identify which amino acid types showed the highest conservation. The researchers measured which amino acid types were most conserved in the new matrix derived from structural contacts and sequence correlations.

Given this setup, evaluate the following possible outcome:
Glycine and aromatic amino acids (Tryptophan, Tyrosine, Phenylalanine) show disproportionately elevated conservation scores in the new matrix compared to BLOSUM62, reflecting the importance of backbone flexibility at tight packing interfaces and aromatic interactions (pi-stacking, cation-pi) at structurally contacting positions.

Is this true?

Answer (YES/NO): NO